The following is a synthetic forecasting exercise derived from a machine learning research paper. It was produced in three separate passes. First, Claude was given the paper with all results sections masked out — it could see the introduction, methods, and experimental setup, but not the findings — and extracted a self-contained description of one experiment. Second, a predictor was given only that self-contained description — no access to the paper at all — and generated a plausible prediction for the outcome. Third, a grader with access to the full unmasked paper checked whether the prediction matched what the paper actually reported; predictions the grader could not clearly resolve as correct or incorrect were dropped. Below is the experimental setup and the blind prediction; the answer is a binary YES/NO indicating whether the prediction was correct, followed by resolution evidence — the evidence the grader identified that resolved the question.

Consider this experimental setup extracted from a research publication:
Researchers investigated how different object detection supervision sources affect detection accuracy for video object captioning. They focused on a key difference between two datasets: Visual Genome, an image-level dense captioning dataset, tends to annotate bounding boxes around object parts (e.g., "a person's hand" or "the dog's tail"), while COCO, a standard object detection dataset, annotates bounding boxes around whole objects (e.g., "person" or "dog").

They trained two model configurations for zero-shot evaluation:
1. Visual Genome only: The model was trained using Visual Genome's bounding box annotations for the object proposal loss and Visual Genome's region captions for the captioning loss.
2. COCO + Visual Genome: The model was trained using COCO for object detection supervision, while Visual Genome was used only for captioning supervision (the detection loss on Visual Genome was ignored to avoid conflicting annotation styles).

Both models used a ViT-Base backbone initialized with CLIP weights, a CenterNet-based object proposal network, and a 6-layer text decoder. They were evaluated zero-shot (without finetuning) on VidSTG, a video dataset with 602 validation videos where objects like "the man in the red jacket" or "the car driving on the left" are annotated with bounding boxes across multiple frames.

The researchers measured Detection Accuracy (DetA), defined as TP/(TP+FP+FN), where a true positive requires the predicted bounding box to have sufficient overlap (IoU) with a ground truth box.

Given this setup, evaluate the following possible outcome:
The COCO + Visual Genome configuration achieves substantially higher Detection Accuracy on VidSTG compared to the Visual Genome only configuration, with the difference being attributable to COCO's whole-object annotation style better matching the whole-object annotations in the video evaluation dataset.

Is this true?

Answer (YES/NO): YES